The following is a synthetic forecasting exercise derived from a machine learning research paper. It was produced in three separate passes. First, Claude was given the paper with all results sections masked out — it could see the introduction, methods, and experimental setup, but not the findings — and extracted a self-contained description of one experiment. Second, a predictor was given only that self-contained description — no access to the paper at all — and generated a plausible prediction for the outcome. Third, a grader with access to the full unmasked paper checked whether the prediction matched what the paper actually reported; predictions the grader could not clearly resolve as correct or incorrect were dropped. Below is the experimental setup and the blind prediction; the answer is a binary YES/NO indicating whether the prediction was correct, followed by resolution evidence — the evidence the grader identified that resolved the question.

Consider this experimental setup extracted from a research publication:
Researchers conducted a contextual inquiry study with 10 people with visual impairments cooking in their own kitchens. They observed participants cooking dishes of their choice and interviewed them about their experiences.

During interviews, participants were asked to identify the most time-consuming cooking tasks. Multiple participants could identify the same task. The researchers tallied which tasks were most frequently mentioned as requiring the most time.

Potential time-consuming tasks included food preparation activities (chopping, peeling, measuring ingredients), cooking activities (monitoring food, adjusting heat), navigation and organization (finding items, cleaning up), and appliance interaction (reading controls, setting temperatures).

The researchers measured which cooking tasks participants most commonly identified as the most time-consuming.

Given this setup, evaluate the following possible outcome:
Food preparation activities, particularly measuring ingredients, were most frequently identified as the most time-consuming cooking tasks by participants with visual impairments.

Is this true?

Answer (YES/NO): NO